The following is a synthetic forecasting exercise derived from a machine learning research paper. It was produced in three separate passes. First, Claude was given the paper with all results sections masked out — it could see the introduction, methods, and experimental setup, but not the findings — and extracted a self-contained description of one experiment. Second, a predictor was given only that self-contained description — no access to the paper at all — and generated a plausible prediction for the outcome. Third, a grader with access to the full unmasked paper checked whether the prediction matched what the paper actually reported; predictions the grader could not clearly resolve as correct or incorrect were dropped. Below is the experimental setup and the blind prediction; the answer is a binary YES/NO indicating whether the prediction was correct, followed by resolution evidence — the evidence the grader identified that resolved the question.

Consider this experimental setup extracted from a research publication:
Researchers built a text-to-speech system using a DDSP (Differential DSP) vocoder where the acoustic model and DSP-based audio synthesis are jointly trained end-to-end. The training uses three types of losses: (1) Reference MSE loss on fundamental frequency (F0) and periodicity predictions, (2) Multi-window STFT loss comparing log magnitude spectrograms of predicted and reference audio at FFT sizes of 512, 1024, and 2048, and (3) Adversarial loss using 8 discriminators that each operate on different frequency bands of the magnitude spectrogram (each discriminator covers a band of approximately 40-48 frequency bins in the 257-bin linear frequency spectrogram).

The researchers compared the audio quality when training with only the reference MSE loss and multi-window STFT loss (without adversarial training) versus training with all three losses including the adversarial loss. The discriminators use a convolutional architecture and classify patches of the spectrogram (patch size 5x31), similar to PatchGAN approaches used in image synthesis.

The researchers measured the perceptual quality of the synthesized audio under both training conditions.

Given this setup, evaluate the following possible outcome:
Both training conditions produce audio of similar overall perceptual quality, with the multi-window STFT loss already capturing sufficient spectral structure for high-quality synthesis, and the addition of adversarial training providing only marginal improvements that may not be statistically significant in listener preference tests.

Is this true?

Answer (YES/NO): NO